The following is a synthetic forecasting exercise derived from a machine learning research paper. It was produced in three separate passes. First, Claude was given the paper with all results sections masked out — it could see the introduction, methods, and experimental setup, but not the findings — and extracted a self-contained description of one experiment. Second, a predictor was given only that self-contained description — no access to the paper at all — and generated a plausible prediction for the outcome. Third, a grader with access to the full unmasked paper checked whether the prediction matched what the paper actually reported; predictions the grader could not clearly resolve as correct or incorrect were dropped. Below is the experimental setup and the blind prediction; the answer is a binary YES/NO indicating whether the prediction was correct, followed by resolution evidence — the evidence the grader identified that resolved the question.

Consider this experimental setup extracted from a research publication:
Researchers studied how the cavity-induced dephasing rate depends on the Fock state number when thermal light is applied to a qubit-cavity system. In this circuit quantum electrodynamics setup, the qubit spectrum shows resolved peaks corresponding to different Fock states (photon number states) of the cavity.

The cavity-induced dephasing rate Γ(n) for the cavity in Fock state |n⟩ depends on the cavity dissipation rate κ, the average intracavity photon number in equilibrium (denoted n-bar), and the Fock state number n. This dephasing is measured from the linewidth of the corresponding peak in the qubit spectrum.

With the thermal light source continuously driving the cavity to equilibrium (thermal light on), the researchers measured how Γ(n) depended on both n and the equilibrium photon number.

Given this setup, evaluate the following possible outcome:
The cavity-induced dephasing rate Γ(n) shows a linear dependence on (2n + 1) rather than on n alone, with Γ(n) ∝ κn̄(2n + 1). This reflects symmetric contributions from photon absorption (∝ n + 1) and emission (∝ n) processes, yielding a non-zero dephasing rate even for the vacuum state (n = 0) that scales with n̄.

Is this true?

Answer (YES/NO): NO